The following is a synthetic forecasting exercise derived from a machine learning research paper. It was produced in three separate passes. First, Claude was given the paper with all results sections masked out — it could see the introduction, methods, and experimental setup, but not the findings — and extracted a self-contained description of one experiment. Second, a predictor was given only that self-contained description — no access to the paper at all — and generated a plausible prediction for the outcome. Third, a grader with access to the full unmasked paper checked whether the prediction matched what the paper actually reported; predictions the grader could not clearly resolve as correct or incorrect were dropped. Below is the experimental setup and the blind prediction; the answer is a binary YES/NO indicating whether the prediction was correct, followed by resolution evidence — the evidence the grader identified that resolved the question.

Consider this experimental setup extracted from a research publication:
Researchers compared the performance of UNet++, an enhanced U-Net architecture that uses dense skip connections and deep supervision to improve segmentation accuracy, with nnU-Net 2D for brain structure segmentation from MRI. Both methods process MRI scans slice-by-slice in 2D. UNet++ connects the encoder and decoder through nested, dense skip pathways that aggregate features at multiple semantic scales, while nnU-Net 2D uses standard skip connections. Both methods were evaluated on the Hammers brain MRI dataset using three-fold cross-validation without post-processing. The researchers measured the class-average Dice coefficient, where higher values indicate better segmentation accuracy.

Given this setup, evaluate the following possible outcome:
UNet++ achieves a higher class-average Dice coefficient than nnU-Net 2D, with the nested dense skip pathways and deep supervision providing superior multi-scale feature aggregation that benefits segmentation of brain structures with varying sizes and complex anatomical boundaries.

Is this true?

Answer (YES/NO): YES